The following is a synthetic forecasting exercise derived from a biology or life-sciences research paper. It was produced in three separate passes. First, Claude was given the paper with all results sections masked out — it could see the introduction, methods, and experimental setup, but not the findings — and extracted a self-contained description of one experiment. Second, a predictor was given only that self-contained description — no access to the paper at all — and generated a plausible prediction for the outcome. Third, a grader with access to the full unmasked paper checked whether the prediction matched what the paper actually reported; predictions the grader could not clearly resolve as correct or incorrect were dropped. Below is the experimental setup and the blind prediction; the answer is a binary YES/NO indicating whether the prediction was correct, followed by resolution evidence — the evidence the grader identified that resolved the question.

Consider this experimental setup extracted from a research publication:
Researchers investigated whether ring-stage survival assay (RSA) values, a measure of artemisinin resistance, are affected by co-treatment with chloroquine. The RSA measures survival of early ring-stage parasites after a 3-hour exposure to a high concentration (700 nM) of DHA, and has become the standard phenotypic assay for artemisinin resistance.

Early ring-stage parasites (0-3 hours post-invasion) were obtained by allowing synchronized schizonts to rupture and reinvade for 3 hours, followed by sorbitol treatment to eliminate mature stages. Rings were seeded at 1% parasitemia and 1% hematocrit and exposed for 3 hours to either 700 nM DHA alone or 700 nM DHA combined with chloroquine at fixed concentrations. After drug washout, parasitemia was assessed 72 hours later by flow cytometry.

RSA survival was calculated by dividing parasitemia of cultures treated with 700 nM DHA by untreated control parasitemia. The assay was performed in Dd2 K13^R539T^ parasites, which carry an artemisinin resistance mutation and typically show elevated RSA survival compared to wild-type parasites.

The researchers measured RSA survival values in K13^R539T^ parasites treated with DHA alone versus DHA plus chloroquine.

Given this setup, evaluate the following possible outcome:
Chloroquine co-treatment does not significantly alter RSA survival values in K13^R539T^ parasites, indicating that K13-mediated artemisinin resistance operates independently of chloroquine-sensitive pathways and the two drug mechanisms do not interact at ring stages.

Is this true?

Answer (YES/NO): NO